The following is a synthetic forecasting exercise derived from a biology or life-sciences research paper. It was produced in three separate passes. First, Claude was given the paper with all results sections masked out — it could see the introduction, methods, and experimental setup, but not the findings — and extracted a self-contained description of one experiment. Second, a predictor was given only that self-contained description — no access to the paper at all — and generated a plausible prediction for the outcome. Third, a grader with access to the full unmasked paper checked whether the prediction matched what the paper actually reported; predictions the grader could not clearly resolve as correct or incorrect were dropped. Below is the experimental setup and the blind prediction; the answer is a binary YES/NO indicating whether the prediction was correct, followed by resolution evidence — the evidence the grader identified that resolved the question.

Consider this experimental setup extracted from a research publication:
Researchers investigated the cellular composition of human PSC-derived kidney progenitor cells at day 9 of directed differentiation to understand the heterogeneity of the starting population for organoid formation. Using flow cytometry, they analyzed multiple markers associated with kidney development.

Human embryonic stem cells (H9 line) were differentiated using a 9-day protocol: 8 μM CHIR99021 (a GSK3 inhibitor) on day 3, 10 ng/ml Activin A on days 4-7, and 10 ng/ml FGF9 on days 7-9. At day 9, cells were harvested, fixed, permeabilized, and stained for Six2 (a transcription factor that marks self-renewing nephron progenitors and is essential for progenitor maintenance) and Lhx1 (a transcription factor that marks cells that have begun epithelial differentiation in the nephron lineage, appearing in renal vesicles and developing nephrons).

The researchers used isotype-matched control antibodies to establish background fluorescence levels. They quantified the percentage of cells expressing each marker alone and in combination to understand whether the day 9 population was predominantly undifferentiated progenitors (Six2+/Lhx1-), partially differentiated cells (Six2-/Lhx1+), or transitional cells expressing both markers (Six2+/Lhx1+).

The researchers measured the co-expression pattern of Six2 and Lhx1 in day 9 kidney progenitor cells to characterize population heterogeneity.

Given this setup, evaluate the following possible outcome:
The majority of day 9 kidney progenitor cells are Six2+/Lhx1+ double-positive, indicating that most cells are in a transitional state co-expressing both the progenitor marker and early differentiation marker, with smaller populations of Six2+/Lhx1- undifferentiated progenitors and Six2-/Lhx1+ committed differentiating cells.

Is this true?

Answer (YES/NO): NO